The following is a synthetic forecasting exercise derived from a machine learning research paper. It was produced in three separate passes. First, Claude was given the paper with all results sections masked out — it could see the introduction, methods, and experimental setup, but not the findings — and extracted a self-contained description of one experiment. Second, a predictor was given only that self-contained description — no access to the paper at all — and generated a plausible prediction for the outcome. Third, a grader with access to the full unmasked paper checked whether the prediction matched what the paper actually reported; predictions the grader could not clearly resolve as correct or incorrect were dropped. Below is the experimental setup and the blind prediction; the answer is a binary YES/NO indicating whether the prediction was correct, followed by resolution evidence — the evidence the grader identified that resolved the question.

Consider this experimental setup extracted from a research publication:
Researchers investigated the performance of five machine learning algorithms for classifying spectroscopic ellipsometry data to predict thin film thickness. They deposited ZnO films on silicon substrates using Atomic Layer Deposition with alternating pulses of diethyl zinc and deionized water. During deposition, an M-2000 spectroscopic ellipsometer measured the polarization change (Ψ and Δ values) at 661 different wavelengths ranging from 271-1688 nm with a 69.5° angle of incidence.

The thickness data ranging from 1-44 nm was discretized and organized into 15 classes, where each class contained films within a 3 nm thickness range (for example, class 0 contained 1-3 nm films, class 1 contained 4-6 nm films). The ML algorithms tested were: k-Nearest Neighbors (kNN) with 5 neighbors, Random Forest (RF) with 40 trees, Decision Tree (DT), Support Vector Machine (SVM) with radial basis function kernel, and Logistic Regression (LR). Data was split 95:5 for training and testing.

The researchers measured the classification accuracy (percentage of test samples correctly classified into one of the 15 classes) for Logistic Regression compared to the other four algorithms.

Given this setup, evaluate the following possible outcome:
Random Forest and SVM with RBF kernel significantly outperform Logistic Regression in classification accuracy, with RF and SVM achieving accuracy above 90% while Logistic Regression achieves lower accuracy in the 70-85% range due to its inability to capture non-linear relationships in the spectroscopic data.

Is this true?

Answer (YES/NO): NO